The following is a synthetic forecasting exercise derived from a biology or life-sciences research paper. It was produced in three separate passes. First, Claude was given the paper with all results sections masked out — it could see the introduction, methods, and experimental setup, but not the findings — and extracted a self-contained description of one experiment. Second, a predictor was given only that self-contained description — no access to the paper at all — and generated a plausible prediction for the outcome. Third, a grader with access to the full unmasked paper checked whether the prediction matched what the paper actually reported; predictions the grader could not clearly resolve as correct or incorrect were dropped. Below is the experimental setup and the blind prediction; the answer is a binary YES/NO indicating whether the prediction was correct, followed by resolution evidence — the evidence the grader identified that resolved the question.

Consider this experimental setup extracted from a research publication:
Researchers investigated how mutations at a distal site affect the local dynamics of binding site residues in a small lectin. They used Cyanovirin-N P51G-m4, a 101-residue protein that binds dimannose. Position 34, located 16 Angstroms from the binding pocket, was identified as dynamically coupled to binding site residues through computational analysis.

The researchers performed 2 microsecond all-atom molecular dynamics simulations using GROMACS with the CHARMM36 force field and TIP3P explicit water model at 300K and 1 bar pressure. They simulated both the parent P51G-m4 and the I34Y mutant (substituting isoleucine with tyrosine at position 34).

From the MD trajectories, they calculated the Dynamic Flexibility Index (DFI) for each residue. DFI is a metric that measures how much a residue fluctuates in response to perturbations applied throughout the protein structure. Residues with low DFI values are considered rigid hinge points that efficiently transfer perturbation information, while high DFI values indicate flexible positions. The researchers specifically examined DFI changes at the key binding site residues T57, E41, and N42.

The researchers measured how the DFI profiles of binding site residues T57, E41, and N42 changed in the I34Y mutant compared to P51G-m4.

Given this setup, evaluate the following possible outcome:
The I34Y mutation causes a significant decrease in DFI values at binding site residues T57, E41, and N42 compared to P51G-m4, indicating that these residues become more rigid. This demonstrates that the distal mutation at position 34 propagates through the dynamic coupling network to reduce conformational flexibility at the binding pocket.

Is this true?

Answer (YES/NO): YES